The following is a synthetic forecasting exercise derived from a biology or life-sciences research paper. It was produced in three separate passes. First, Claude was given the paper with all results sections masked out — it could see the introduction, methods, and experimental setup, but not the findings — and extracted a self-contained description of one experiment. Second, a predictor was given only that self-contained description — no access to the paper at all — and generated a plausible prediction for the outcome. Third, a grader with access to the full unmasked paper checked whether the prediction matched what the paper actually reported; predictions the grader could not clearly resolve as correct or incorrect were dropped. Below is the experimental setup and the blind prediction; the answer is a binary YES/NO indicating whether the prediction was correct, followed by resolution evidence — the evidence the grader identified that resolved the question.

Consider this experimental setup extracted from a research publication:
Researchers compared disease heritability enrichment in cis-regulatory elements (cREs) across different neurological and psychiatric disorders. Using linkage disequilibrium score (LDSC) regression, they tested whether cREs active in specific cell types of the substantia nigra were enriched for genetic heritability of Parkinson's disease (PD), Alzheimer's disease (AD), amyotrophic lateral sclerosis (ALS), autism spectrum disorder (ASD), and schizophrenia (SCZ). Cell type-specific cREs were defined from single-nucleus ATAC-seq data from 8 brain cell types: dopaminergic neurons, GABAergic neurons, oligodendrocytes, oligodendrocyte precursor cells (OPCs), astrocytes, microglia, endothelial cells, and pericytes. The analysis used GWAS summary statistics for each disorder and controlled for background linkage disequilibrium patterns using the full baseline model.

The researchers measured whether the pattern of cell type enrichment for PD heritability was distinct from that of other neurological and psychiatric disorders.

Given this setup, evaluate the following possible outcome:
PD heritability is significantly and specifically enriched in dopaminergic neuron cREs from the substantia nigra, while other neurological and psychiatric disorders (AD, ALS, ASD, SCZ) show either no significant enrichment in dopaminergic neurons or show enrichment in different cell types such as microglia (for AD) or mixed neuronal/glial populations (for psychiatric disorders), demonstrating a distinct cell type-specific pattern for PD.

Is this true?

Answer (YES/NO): NO